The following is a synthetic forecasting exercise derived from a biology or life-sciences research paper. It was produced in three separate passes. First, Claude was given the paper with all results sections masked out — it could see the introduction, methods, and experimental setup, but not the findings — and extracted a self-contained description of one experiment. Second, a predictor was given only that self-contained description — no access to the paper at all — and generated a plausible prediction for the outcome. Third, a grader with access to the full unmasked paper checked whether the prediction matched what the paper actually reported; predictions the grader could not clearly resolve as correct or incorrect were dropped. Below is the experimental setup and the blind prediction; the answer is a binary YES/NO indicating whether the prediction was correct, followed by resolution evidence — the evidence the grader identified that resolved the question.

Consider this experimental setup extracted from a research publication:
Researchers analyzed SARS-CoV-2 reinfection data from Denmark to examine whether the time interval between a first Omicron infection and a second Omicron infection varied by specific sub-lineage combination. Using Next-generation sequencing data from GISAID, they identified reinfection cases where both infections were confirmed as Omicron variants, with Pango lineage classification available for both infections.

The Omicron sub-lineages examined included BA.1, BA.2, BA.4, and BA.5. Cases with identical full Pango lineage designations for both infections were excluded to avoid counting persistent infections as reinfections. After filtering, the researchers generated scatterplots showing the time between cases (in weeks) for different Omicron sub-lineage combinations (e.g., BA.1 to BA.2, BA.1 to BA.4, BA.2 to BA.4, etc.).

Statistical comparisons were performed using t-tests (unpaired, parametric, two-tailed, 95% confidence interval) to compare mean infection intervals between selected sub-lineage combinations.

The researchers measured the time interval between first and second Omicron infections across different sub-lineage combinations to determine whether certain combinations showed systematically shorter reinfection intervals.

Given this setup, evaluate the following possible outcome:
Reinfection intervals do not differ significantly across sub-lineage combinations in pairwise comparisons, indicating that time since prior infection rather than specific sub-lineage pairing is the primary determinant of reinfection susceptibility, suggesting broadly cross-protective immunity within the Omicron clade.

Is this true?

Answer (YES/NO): NO